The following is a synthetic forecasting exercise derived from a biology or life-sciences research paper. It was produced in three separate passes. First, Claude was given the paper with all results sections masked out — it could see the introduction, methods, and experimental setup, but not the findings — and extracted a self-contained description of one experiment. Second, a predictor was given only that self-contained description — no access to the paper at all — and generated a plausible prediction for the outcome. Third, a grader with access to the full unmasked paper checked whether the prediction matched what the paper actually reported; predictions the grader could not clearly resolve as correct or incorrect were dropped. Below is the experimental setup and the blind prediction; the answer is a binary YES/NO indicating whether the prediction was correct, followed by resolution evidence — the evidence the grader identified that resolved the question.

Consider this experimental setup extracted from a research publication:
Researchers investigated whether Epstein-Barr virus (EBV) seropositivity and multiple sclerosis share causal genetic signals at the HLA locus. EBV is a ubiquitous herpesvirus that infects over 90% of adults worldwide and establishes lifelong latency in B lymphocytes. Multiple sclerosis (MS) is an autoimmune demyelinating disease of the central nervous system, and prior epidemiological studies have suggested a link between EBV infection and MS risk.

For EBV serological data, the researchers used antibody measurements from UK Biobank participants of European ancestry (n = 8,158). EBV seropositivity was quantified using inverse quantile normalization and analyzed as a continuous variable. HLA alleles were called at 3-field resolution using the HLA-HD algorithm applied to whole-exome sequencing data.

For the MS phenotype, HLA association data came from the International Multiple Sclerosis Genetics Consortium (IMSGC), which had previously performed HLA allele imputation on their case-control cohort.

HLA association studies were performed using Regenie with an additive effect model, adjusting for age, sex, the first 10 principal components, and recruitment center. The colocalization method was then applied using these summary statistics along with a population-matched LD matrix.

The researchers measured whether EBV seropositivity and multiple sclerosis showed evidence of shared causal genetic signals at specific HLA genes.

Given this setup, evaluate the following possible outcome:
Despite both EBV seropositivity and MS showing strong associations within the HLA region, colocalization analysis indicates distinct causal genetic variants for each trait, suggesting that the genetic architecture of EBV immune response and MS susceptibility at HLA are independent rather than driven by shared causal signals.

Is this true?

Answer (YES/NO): NO